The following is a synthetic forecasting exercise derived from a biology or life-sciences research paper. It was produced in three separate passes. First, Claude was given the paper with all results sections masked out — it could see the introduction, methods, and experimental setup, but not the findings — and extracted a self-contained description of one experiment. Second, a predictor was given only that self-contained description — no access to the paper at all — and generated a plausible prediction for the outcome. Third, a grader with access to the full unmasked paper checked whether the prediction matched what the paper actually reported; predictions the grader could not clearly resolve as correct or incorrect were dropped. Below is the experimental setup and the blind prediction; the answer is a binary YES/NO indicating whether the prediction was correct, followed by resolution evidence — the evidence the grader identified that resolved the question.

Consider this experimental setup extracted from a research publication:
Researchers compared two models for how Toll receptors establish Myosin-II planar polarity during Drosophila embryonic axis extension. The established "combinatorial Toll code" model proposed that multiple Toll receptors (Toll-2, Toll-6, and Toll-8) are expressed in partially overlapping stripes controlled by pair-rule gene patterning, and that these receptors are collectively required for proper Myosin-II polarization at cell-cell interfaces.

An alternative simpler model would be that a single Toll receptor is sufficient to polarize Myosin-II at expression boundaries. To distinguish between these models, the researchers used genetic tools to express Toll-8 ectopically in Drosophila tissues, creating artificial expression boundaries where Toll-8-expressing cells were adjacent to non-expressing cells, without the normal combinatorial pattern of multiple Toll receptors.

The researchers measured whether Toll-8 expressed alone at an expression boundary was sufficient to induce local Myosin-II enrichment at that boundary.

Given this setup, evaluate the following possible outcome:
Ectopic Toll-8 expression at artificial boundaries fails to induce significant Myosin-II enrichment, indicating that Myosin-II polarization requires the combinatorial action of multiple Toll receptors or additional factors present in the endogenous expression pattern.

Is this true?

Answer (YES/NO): NO